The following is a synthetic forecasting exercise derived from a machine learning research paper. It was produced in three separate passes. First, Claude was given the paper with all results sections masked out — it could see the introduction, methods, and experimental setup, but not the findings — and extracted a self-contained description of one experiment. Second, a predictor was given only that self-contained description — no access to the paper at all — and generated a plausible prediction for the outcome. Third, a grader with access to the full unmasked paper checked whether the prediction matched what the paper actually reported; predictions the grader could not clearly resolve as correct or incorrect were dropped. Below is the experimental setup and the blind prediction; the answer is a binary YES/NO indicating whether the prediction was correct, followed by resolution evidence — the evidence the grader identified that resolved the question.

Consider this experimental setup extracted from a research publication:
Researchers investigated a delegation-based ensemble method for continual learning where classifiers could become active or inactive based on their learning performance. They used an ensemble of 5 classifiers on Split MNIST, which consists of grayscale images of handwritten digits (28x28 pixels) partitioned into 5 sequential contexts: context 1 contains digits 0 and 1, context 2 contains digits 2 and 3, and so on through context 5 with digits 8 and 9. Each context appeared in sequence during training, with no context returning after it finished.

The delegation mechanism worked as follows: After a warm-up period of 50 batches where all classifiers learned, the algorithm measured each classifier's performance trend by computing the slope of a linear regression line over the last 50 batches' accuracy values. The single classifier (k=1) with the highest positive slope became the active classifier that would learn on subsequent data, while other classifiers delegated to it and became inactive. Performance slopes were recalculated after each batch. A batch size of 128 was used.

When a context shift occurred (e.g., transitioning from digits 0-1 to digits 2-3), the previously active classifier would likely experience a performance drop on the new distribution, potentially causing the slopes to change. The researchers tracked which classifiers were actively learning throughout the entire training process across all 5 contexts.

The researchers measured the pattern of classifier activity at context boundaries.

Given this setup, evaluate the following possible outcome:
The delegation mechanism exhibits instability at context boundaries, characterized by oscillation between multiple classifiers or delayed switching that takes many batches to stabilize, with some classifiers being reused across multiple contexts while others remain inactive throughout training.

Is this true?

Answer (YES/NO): NO